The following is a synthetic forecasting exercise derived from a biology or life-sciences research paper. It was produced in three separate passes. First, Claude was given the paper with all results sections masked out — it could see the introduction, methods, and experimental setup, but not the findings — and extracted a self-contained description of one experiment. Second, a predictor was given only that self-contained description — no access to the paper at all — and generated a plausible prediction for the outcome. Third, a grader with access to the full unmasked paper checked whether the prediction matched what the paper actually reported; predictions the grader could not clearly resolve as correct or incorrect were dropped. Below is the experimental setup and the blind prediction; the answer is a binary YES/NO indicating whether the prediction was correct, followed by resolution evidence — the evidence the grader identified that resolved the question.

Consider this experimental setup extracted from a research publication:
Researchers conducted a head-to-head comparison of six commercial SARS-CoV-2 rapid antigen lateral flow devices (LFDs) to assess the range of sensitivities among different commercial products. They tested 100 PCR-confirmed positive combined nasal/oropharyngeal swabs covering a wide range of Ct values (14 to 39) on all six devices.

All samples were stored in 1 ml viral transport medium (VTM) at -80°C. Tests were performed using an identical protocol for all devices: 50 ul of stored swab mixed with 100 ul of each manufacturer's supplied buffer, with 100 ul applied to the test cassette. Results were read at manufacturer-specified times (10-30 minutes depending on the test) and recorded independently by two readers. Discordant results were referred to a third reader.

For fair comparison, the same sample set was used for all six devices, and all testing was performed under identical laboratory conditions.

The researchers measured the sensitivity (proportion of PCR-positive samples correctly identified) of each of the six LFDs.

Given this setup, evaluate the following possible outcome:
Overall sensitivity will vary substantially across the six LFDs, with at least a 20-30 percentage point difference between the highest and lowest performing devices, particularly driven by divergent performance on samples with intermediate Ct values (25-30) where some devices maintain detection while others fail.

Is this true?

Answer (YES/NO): YES